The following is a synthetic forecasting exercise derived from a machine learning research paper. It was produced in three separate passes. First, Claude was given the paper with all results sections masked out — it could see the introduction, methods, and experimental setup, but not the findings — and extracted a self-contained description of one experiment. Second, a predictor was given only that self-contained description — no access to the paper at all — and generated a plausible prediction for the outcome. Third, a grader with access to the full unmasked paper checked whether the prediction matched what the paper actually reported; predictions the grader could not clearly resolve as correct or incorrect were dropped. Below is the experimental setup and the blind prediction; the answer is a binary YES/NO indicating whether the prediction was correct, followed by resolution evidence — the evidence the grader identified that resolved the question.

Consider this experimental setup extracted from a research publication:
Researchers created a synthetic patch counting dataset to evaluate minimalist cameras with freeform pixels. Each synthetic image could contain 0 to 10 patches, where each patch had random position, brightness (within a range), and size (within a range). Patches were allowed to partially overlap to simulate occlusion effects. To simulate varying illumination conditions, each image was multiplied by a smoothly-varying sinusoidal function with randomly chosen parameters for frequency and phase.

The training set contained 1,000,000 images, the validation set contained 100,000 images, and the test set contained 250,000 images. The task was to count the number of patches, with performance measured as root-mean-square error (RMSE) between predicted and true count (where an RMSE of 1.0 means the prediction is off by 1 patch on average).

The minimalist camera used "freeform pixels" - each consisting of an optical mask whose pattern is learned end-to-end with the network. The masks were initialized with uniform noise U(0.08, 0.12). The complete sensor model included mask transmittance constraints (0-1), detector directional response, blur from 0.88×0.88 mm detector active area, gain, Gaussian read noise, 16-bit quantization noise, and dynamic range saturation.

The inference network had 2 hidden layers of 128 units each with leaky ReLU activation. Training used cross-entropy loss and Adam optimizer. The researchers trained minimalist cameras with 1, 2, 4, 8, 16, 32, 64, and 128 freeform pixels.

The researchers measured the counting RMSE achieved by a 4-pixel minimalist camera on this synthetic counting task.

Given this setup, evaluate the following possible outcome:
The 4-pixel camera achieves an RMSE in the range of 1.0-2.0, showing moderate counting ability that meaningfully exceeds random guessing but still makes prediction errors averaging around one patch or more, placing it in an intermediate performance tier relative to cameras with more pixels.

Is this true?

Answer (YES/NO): NO